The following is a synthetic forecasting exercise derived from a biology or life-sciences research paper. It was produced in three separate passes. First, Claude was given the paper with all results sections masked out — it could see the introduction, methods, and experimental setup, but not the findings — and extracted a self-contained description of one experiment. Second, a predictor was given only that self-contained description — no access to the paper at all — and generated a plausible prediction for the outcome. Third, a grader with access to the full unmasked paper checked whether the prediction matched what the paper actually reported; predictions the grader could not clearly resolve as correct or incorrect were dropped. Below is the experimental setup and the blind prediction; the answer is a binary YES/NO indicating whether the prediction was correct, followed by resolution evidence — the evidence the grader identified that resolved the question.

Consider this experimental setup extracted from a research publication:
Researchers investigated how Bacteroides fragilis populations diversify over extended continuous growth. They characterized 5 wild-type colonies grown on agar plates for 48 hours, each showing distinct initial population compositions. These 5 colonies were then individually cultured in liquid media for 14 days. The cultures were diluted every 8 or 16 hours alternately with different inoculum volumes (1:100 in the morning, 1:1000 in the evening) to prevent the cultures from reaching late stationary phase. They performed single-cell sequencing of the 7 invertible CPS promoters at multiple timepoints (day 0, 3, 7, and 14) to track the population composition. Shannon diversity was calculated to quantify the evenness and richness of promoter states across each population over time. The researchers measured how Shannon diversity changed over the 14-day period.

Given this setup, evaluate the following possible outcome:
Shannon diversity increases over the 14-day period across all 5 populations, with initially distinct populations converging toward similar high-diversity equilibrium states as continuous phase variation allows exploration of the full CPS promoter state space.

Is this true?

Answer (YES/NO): YES